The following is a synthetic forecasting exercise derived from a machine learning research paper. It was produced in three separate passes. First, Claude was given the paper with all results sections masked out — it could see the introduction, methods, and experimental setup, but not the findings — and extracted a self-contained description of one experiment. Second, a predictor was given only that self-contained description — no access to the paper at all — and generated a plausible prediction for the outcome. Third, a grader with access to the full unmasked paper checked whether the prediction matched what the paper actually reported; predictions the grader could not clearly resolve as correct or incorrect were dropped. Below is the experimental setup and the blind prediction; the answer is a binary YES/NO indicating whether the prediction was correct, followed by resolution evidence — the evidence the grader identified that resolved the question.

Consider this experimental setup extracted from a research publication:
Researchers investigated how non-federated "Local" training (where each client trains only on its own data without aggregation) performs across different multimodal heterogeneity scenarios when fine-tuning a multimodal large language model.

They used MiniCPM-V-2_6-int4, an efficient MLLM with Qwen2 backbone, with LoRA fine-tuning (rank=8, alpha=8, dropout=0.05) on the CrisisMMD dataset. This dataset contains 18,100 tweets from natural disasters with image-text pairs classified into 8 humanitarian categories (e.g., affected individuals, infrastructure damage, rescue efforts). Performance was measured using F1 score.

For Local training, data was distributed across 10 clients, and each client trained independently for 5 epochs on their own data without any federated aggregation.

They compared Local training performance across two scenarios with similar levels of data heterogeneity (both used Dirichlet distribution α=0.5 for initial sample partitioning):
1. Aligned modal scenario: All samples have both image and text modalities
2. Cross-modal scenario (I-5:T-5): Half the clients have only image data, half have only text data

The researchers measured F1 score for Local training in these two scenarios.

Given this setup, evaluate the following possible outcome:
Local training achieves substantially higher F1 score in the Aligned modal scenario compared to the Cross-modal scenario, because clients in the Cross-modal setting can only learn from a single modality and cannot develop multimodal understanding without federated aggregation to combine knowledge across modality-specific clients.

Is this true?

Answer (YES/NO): YES